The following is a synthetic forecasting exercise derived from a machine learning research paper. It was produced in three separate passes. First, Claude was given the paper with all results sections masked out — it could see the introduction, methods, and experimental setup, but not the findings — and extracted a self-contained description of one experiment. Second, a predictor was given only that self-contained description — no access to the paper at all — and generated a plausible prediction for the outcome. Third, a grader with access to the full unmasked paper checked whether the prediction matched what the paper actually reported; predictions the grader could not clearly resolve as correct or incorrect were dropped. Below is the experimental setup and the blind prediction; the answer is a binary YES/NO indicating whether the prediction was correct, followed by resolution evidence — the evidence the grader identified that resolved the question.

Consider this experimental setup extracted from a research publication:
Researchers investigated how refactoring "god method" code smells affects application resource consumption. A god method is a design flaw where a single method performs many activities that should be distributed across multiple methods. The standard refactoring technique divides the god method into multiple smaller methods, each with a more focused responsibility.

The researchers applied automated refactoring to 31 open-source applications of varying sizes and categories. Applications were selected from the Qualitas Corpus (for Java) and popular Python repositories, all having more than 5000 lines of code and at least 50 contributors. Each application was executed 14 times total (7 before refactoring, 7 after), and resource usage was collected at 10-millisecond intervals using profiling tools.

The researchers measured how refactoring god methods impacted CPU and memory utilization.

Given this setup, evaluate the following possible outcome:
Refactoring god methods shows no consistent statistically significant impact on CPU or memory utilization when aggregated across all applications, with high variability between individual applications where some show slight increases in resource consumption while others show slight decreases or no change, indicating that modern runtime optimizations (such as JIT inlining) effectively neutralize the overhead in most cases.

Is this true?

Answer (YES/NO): NO